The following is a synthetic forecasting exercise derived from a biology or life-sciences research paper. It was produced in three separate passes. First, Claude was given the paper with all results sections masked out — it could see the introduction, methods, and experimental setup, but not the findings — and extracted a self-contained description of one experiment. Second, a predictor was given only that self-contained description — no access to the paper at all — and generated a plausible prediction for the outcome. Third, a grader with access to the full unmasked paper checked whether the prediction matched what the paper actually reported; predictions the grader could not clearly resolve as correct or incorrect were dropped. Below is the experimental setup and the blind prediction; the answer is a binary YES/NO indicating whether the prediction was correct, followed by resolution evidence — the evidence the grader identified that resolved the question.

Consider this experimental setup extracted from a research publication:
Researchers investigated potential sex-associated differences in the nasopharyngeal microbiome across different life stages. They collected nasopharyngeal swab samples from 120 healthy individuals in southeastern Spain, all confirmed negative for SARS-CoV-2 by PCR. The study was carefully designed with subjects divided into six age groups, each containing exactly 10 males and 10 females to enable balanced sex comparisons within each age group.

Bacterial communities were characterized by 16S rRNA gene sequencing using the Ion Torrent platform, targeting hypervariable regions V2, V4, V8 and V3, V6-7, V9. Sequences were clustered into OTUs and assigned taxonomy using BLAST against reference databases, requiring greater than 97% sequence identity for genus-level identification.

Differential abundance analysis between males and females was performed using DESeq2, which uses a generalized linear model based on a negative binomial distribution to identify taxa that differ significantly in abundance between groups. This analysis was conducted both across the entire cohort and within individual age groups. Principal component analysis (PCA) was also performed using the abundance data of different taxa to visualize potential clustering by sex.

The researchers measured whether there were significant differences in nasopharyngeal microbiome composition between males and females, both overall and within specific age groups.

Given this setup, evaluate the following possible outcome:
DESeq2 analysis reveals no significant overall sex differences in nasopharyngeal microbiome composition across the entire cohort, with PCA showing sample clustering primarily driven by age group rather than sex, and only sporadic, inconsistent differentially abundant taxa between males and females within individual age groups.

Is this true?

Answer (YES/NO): NO